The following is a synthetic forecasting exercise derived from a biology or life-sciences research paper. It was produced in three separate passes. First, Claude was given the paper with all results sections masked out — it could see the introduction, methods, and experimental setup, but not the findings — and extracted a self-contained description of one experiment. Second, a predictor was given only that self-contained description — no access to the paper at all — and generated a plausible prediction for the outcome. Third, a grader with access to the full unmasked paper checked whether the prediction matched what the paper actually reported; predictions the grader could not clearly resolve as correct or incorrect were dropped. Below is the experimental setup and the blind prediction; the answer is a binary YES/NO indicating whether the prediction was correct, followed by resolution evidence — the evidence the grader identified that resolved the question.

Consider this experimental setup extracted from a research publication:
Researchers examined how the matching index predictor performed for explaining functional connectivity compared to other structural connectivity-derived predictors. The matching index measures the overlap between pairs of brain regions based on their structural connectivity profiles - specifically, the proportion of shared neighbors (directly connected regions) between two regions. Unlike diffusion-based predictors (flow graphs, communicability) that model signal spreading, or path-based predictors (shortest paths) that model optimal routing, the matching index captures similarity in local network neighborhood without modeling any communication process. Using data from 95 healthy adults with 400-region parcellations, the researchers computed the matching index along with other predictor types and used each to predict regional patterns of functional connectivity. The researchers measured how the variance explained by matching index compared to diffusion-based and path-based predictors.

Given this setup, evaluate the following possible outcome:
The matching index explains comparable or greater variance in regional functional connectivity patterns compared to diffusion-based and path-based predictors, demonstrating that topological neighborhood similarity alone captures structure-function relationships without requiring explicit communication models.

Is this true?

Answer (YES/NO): NO